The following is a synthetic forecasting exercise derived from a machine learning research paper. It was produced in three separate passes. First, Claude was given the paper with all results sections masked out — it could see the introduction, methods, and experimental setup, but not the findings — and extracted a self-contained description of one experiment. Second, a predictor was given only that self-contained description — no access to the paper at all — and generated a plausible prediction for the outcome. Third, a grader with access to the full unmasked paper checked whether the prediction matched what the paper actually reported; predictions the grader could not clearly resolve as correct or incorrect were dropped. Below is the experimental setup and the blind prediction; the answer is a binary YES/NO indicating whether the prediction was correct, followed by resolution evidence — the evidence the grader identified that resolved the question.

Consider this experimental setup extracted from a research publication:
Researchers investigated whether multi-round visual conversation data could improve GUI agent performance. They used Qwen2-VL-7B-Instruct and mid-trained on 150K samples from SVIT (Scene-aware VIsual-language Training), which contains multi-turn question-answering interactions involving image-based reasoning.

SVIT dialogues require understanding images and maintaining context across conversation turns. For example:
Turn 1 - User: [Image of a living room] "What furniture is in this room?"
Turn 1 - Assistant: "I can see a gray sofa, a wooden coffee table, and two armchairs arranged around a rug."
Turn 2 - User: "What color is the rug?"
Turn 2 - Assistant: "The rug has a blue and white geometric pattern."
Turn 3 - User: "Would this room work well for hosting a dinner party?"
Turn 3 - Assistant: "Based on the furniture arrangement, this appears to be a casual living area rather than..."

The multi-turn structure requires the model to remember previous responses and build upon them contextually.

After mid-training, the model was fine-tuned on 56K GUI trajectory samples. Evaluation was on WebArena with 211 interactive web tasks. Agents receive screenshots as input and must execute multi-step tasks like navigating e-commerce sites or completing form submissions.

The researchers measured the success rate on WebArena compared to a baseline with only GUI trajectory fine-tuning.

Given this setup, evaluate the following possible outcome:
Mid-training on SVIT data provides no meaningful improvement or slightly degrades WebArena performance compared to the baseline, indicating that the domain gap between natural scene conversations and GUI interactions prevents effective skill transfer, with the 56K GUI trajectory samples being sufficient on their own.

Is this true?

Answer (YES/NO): NO